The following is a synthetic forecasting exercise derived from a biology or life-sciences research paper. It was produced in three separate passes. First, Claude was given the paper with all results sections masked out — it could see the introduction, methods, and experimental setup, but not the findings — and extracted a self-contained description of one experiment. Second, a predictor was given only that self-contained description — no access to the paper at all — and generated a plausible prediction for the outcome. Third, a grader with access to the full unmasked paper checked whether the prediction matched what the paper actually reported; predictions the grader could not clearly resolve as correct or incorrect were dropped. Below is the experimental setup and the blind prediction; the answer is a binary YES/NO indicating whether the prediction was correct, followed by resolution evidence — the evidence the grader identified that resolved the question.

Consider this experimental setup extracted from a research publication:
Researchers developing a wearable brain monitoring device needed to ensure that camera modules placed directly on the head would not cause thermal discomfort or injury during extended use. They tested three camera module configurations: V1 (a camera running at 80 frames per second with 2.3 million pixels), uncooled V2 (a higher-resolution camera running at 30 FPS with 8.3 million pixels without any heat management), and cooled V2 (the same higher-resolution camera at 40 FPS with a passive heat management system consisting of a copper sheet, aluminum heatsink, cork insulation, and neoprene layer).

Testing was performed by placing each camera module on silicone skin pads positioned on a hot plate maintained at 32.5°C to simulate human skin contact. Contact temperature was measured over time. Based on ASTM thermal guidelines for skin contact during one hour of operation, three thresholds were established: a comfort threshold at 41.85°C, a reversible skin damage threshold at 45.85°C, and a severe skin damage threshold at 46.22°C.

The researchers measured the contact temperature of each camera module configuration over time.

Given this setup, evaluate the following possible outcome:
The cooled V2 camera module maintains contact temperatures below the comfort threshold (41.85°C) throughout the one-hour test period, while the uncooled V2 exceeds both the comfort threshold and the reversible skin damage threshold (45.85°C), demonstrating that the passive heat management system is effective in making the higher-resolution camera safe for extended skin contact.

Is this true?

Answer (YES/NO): NO